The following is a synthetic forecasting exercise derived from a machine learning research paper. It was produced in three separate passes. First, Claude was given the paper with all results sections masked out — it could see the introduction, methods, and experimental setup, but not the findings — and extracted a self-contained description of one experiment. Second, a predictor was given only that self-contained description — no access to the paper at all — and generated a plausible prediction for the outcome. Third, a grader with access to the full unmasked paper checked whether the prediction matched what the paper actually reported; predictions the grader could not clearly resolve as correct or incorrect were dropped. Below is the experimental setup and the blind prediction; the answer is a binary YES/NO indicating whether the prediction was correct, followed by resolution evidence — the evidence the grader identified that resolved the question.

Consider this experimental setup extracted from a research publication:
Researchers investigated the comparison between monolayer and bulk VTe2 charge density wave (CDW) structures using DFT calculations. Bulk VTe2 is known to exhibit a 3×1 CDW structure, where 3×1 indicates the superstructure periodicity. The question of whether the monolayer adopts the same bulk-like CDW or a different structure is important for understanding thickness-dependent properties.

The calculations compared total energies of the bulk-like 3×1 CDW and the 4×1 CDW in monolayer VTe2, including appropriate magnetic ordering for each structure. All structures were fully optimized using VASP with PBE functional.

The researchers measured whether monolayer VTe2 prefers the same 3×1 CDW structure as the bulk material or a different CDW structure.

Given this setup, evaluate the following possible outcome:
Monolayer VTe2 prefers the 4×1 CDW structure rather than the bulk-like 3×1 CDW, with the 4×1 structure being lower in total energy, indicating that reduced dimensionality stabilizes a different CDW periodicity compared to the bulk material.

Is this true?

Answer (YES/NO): YES